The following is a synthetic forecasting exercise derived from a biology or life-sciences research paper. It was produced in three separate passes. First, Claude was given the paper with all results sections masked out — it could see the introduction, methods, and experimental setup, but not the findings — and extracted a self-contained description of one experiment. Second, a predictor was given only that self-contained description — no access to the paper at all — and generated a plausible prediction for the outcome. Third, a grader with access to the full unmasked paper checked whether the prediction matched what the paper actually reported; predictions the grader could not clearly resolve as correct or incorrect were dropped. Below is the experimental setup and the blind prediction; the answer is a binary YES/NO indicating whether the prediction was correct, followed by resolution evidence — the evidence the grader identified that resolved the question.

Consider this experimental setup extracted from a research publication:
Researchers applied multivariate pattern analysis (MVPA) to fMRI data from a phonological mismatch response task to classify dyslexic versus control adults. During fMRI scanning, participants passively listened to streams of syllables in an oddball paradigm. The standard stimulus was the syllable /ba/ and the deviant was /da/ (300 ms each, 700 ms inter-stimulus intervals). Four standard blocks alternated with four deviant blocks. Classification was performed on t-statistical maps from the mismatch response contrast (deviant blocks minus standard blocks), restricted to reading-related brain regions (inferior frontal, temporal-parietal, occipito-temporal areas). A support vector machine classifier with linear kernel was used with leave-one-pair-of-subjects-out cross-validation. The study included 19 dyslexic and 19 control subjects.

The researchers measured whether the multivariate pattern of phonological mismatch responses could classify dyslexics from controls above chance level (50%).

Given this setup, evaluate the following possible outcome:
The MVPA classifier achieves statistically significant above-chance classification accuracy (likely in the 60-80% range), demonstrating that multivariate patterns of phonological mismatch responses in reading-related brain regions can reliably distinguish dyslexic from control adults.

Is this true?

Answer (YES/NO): NO